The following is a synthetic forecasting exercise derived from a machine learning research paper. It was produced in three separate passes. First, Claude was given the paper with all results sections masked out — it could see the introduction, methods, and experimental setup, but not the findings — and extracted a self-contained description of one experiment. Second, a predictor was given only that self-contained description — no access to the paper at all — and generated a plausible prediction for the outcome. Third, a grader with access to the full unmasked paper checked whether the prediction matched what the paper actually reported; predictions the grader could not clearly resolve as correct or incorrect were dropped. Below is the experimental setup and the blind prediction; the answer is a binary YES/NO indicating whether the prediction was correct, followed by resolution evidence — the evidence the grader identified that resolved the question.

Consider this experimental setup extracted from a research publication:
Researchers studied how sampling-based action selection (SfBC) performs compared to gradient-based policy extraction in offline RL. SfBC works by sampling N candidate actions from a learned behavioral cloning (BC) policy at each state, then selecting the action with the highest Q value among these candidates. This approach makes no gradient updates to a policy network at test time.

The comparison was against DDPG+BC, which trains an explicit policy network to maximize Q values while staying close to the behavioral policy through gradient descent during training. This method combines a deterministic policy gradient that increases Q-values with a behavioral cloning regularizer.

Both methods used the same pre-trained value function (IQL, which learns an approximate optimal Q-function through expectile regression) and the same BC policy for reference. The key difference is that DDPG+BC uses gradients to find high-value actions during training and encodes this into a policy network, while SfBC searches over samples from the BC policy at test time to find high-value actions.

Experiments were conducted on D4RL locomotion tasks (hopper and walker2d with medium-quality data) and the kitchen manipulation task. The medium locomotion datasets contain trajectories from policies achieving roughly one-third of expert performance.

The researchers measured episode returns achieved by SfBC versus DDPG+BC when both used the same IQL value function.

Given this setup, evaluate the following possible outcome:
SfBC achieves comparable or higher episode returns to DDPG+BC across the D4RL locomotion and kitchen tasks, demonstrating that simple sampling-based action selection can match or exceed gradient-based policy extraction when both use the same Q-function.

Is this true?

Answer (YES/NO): NO